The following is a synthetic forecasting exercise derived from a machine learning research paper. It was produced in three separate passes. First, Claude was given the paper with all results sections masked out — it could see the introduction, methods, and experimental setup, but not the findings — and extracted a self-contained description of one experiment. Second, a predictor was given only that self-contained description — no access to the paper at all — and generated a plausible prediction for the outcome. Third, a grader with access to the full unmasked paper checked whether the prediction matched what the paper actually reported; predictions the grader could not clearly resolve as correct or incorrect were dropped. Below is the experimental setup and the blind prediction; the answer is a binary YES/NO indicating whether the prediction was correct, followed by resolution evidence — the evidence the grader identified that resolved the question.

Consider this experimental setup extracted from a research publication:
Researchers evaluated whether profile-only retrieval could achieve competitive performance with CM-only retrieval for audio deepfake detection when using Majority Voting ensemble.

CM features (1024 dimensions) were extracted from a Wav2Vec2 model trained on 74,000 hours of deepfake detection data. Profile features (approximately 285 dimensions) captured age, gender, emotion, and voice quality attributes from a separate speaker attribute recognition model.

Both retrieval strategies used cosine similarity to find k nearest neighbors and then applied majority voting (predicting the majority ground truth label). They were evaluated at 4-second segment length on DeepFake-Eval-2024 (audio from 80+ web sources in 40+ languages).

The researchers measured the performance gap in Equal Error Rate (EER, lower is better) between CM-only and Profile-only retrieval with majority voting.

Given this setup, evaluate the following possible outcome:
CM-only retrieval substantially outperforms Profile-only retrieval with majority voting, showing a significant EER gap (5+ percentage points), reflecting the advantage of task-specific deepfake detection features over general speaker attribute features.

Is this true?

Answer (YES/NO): NO